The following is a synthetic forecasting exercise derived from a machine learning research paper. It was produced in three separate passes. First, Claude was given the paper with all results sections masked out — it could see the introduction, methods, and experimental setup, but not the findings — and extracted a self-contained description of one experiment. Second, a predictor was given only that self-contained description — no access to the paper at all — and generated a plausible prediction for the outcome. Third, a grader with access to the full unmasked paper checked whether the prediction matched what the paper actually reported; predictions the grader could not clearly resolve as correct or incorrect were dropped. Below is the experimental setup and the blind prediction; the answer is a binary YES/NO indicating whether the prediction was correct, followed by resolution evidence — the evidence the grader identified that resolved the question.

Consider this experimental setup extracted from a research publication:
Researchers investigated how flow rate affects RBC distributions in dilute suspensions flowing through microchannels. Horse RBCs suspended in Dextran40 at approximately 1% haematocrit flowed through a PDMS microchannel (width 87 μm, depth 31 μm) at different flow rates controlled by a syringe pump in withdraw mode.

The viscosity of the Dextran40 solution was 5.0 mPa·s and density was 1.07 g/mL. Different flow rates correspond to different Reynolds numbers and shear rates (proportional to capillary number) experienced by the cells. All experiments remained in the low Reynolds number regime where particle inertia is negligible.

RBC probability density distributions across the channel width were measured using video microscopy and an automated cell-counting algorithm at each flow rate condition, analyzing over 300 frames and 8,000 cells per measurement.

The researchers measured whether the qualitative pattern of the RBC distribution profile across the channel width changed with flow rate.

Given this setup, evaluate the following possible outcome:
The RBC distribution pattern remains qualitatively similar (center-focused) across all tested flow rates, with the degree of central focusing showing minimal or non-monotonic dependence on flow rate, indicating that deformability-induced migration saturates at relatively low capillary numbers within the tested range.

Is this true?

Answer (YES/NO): NO